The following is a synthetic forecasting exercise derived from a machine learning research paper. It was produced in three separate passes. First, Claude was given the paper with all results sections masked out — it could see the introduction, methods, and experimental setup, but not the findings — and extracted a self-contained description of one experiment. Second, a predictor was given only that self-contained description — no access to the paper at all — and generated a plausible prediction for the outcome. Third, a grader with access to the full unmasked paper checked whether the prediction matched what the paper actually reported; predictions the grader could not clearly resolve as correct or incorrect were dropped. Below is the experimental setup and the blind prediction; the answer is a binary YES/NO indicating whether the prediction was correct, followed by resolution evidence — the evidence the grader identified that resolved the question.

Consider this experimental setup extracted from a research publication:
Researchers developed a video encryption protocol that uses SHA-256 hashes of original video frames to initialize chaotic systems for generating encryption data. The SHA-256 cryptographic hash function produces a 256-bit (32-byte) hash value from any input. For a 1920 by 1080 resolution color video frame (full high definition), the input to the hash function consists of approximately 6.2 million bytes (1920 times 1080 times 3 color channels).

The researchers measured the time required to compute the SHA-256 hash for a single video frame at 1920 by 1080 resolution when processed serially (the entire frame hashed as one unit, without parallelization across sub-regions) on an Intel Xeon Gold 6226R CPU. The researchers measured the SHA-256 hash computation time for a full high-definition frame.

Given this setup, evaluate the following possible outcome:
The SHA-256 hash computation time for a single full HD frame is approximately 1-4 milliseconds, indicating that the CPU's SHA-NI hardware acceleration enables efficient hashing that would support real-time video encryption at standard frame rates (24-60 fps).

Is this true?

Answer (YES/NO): NO